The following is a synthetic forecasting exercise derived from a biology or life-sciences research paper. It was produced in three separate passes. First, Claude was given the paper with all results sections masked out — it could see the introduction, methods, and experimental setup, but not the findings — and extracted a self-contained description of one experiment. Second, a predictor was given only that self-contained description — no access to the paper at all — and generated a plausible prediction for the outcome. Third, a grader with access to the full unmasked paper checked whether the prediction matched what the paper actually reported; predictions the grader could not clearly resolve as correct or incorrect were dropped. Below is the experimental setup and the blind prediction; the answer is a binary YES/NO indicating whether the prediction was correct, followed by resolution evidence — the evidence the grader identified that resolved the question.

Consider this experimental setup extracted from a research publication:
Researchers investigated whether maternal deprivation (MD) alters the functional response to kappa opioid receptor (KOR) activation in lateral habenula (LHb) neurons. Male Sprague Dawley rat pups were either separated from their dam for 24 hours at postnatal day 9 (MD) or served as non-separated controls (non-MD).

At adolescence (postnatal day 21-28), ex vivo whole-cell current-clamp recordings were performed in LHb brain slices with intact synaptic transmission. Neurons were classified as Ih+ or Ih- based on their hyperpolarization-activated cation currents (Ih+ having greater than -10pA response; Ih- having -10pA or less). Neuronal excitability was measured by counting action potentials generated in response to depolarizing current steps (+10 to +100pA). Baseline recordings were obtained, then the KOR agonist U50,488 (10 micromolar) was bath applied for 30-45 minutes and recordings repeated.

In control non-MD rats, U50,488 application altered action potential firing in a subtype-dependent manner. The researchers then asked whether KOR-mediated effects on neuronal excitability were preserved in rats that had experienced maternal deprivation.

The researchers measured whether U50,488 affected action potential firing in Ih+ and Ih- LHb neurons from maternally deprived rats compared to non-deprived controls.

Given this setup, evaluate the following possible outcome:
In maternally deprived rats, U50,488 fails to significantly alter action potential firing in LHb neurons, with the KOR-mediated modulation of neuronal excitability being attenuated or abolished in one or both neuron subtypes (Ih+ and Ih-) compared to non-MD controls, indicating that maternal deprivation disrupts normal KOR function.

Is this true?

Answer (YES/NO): YES